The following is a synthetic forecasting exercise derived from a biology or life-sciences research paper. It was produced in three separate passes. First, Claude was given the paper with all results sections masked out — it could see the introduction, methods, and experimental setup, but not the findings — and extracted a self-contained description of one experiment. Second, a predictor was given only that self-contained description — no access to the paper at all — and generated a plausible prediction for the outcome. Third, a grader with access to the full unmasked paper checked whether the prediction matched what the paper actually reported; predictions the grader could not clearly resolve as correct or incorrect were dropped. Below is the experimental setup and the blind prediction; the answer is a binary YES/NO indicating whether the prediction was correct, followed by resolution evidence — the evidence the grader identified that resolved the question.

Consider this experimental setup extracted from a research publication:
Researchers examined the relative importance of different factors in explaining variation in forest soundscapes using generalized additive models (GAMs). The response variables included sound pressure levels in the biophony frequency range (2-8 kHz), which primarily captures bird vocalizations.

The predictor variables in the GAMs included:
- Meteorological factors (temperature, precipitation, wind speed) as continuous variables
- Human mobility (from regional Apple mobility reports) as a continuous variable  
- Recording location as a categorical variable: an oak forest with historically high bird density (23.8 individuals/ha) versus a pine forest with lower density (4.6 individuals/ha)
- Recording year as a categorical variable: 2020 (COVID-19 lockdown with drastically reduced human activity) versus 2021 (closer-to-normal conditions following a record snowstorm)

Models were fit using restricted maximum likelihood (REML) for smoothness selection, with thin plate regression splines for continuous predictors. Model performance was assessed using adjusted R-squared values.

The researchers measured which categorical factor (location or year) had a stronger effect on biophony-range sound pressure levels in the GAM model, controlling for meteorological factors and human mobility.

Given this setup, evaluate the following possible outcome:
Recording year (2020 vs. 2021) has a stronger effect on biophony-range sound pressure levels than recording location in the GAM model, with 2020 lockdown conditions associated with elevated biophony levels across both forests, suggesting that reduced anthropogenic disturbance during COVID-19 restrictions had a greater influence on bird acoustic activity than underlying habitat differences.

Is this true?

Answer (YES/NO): NO